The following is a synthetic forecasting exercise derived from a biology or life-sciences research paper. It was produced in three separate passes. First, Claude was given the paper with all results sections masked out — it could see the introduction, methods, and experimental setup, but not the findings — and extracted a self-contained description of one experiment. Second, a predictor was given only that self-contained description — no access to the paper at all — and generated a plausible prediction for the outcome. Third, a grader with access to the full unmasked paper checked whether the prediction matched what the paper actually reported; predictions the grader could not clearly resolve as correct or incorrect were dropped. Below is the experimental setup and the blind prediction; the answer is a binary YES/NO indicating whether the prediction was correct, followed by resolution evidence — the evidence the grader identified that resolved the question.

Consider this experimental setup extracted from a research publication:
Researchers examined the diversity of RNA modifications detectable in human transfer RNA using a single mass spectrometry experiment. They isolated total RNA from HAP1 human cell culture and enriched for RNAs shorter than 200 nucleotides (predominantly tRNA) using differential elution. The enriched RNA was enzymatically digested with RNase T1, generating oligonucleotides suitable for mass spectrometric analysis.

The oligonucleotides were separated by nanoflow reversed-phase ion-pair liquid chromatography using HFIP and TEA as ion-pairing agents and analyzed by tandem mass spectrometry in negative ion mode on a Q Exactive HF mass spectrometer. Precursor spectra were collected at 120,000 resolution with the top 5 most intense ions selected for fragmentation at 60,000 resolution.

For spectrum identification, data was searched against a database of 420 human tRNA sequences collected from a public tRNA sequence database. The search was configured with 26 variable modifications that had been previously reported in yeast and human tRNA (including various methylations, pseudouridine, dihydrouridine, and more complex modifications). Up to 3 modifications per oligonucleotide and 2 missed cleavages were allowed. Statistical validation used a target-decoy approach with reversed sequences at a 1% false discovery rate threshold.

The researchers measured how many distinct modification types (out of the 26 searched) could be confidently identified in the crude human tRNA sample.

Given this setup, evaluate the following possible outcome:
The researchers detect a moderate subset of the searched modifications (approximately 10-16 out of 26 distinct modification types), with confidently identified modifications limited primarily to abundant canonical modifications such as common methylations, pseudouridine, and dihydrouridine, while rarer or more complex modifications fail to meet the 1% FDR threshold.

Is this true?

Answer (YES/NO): NO